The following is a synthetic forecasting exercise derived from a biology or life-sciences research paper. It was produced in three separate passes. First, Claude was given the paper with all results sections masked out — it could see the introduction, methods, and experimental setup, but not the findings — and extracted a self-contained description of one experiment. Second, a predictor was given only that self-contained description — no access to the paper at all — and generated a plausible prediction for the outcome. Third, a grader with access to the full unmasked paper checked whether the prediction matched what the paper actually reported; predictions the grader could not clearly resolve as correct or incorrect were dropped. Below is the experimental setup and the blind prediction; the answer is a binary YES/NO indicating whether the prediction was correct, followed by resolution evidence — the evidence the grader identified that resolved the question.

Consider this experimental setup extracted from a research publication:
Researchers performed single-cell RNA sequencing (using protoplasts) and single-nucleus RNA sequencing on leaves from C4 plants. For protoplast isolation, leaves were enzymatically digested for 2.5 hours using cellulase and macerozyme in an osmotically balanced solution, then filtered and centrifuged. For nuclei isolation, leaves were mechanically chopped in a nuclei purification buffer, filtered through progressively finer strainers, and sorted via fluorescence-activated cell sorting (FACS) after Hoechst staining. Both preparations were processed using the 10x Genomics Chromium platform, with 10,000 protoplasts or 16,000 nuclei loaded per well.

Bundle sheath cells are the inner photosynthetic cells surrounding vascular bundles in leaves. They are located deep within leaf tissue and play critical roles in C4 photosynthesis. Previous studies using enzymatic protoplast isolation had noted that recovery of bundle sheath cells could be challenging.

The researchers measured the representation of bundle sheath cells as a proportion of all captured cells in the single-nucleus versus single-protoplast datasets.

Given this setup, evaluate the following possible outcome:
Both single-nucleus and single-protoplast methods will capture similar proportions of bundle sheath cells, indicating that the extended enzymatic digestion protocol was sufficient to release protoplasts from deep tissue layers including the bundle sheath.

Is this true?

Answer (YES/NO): NO